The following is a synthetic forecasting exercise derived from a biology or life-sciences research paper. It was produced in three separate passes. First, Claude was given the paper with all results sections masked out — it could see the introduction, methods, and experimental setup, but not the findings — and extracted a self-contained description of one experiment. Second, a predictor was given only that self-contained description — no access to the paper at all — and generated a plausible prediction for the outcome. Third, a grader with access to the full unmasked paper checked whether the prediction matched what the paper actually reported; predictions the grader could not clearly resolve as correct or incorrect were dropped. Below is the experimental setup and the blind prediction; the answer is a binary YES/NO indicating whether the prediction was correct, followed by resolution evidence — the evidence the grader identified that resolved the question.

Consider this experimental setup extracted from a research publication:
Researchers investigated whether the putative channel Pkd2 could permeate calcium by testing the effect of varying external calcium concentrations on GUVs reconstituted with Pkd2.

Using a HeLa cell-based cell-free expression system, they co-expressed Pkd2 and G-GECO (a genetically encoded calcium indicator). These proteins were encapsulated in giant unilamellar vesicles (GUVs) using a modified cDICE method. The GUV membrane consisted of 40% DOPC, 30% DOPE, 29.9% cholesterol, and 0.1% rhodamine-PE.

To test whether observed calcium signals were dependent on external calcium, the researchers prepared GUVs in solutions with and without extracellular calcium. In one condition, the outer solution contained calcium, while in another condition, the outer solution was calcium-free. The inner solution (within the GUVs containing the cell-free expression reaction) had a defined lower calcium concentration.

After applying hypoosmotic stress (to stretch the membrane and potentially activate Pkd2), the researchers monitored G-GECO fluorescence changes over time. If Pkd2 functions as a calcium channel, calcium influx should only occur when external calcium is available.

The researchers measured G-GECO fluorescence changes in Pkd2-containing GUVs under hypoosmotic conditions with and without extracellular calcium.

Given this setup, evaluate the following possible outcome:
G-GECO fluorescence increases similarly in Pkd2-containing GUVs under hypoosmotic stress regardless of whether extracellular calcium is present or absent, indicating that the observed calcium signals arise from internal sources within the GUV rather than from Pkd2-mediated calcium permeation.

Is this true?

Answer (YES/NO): NO